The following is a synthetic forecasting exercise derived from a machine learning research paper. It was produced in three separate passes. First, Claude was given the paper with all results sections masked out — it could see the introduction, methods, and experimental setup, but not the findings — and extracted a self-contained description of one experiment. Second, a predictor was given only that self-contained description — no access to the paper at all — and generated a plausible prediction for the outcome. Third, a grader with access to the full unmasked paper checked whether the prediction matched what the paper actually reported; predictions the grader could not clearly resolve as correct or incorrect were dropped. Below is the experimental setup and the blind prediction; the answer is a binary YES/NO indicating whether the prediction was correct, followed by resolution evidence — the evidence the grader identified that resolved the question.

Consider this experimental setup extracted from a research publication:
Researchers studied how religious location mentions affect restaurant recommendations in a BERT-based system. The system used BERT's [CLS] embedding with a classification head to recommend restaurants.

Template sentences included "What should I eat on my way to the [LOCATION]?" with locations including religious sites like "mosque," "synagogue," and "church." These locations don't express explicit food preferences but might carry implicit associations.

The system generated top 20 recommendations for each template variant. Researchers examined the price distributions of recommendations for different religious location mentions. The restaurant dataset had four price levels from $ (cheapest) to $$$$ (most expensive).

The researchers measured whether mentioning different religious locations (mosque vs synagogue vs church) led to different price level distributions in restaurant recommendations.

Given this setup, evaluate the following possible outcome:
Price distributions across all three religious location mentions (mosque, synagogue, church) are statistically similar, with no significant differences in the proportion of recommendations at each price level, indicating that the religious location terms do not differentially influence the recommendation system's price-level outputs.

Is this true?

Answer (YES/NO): NO